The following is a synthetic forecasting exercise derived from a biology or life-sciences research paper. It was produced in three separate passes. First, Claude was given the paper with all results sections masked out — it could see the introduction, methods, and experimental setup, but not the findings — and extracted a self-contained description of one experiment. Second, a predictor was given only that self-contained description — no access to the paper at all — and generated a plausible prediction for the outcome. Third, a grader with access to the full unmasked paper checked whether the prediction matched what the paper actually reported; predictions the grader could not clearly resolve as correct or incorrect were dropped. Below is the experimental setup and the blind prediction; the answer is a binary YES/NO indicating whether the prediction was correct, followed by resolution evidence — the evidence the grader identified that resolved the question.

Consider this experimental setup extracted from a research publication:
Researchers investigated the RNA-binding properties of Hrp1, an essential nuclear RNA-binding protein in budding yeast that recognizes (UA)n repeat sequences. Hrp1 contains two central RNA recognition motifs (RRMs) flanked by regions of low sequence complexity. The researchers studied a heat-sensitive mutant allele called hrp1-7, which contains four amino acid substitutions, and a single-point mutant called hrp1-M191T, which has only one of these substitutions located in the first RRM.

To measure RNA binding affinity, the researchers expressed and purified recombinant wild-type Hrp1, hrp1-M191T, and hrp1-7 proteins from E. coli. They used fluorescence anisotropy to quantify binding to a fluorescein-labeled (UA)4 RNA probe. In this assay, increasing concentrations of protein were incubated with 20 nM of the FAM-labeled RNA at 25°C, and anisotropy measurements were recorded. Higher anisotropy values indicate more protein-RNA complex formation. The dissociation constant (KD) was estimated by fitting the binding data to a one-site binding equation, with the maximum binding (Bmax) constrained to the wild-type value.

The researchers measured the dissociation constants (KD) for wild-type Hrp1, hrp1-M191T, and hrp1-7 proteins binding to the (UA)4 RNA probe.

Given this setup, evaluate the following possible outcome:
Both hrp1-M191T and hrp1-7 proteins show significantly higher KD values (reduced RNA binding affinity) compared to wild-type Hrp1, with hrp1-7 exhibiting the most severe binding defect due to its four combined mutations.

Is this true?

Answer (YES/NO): YES